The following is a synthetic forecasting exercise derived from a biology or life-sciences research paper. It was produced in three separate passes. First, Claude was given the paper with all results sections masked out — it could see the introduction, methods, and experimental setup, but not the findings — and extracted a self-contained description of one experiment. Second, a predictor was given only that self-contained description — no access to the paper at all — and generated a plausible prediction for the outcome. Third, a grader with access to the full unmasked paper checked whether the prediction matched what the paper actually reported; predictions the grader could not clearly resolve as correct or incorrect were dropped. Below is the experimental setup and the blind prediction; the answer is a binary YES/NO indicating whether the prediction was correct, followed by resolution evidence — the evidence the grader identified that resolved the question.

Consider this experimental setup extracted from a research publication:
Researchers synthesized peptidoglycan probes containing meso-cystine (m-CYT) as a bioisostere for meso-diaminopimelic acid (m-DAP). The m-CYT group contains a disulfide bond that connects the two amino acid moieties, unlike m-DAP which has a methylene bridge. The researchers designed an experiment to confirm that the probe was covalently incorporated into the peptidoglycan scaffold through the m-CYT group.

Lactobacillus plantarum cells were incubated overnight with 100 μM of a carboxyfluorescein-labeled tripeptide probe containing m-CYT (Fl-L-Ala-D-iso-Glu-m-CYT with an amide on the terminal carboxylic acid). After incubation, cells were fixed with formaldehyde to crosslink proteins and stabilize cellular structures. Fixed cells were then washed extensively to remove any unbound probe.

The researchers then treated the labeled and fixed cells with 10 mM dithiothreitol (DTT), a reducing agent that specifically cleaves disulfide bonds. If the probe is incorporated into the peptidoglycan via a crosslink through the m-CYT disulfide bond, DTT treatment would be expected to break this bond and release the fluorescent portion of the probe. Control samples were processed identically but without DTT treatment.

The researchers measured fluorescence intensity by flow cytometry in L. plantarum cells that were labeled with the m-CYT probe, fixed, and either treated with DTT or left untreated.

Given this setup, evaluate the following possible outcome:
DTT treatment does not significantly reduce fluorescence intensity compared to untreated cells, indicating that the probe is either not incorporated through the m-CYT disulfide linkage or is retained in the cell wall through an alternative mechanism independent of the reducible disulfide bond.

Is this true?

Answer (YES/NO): NO